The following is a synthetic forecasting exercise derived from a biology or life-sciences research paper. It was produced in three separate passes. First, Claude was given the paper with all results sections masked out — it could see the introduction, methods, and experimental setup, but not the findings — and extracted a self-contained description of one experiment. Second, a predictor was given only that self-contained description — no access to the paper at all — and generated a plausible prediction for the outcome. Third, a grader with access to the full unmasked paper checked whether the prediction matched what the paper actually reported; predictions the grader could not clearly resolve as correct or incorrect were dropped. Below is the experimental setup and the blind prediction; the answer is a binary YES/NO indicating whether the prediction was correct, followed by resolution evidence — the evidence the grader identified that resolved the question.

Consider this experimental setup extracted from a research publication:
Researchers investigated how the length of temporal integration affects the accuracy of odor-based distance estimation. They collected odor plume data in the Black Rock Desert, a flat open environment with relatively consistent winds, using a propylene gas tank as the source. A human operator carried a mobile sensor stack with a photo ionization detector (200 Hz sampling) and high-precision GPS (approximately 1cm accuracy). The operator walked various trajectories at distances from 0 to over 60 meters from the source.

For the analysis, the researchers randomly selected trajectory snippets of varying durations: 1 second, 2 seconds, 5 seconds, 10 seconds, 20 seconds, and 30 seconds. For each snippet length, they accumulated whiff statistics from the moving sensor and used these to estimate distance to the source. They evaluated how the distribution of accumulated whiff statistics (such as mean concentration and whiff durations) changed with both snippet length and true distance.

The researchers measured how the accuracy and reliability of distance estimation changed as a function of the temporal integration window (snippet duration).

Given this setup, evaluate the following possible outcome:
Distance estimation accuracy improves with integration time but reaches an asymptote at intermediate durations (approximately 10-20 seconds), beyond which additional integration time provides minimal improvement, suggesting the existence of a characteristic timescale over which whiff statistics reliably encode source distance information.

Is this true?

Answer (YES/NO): YES